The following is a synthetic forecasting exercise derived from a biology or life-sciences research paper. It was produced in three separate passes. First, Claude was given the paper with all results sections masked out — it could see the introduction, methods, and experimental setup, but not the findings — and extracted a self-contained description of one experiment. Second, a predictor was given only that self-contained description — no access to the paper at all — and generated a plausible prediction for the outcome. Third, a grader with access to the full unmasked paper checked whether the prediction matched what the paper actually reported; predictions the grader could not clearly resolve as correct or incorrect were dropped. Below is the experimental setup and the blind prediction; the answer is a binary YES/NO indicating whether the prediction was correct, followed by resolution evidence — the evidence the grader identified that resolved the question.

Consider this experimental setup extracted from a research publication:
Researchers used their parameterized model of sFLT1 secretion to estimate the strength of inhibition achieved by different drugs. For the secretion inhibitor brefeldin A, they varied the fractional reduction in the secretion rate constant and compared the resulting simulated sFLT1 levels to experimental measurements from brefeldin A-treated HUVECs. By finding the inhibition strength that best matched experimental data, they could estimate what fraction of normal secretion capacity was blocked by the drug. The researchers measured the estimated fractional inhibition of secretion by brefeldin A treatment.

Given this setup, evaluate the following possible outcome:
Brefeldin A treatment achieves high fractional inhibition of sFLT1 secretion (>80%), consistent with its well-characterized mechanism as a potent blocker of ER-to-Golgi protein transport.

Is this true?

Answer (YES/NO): YES